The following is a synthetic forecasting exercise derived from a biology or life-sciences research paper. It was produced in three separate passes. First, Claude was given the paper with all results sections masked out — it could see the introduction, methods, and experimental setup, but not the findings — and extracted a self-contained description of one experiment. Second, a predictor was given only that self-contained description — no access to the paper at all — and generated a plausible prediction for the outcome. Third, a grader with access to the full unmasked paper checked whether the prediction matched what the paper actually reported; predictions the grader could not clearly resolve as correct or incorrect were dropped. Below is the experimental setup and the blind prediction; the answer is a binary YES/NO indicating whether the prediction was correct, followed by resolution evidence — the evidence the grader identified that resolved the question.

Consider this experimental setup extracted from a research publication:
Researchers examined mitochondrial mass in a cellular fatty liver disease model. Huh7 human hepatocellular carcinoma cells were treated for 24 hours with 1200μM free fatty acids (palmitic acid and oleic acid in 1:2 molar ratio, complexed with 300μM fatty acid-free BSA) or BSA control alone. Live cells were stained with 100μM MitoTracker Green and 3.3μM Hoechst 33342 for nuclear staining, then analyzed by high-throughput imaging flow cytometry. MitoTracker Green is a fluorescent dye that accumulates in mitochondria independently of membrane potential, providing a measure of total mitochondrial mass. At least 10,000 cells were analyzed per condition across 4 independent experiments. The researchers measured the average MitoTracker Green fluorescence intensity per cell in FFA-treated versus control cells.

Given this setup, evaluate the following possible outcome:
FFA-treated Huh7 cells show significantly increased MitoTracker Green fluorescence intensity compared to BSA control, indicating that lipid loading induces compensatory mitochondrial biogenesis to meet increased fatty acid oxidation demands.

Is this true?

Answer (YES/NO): NO